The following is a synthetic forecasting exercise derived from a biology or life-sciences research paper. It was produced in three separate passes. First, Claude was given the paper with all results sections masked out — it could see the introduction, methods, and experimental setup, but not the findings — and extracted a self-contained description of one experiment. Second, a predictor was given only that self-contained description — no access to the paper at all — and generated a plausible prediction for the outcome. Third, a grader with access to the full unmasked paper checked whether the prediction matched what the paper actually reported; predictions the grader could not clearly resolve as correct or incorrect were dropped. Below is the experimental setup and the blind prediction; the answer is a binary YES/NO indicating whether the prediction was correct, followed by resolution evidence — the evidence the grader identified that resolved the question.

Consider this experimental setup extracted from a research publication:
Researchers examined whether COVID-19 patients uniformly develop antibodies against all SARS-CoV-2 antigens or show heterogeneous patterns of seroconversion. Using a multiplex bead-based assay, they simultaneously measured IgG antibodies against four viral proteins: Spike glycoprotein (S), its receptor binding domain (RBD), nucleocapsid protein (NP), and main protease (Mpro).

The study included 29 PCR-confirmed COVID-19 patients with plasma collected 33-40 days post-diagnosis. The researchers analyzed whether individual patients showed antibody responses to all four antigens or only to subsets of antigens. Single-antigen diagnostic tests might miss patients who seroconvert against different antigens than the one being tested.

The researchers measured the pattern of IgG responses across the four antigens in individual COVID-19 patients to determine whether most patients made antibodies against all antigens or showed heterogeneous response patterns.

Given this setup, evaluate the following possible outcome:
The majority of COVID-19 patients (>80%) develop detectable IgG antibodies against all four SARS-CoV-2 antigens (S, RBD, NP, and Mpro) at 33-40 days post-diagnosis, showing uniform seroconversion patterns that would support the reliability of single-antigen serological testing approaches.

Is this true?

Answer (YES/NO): NO